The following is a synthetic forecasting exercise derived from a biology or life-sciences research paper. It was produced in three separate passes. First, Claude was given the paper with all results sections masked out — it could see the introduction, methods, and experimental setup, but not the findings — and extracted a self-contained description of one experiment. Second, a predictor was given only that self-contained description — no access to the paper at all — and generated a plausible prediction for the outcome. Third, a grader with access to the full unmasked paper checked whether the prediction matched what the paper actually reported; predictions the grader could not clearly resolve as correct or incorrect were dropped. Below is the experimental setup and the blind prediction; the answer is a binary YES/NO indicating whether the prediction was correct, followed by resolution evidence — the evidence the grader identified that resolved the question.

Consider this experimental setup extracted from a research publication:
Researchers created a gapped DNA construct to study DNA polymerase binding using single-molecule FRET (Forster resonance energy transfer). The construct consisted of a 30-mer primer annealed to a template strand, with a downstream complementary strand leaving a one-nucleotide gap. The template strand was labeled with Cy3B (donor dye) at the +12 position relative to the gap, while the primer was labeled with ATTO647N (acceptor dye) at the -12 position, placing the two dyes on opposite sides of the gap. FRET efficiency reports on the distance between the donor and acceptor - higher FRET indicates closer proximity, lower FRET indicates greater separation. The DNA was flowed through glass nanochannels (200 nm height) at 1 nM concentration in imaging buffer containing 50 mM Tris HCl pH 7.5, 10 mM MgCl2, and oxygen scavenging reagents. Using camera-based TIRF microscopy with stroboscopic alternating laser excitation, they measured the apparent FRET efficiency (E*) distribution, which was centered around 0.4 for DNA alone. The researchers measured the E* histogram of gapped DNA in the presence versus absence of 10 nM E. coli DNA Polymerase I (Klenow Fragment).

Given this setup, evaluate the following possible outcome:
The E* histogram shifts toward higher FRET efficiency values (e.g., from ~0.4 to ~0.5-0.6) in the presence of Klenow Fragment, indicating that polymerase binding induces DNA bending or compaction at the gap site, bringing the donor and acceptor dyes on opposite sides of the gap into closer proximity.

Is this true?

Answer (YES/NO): YES